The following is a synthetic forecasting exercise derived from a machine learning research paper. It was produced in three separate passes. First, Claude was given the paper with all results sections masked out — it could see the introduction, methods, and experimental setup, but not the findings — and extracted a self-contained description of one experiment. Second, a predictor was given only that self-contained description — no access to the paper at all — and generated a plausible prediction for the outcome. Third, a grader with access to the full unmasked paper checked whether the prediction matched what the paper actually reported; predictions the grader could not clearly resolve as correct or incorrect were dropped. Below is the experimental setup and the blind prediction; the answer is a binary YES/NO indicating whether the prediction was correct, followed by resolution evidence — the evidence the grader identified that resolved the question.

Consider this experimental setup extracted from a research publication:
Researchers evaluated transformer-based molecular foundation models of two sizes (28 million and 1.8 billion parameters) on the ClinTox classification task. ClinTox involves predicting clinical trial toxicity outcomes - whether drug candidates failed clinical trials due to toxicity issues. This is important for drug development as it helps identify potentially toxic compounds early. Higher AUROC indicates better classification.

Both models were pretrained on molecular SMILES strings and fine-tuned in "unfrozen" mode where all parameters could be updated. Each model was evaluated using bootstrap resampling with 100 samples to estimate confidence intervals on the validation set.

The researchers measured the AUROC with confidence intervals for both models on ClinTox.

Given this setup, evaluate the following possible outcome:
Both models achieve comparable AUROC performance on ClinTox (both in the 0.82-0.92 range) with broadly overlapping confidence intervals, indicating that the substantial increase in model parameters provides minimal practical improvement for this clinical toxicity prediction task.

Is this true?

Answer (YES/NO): NO